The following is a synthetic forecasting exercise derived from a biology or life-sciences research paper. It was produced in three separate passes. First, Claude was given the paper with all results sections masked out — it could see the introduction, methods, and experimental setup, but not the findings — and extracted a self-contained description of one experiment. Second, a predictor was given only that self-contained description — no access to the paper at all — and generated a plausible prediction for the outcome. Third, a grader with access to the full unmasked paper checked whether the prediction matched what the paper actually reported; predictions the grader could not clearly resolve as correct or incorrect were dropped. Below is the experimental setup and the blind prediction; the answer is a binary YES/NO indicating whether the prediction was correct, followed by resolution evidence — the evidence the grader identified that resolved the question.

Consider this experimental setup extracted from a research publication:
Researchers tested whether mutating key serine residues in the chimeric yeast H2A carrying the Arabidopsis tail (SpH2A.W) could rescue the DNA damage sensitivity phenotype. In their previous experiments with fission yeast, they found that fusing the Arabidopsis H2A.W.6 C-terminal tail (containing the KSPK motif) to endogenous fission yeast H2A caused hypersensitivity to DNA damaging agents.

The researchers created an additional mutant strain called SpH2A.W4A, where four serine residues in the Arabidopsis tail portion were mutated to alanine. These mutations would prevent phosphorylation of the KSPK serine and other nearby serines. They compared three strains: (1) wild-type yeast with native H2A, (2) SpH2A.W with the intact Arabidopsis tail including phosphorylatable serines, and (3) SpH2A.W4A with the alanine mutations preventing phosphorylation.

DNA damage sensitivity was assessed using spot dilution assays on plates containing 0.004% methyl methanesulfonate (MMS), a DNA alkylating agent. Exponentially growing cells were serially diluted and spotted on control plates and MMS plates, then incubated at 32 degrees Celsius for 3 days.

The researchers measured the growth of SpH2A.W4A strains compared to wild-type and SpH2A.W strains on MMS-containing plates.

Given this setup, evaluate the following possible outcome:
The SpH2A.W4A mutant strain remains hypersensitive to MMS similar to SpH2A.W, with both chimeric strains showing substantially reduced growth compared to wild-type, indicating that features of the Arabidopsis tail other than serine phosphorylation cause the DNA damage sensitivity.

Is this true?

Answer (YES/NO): NO